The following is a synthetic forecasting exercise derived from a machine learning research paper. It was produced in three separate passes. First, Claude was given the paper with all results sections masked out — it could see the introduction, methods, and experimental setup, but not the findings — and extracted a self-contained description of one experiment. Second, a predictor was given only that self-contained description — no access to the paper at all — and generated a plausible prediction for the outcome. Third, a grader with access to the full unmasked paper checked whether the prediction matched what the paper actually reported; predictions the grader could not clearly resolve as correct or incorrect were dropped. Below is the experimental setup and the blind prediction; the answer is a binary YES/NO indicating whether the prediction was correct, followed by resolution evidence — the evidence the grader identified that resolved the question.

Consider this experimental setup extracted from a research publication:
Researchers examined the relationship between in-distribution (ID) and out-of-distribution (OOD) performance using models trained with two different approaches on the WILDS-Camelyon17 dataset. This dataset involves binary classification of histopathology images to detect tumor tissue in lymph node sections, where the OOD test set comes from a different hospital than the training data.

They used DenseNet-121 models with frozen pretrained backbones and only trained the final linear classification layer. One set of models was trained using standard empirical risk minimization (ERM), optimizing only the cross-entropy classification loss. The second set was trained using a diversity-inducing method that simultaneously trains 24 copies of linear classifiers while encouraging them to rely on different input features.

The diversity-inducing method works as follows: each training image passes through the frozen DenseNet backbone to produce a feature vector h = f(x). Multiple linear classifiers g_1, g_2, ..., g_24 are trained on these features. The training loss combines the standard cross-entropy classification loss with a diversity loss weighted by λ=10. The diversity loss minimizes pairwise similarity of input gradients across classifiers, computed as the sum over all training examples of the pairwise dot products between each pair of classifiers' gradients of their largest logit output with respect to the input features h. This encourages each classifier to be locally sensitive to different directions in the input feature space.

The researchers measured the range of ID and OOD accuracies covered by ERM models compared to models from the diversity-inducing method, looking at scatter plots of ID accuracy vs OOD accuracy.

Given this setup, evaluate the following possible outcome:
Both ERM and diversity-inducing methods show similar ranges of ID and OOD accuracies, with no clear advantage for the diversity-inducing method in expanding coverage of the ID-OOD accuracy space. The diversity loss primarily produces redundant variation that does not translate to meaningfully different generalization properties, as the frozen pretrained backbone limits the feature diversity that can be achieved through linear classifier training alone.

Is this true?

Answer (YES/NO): NO